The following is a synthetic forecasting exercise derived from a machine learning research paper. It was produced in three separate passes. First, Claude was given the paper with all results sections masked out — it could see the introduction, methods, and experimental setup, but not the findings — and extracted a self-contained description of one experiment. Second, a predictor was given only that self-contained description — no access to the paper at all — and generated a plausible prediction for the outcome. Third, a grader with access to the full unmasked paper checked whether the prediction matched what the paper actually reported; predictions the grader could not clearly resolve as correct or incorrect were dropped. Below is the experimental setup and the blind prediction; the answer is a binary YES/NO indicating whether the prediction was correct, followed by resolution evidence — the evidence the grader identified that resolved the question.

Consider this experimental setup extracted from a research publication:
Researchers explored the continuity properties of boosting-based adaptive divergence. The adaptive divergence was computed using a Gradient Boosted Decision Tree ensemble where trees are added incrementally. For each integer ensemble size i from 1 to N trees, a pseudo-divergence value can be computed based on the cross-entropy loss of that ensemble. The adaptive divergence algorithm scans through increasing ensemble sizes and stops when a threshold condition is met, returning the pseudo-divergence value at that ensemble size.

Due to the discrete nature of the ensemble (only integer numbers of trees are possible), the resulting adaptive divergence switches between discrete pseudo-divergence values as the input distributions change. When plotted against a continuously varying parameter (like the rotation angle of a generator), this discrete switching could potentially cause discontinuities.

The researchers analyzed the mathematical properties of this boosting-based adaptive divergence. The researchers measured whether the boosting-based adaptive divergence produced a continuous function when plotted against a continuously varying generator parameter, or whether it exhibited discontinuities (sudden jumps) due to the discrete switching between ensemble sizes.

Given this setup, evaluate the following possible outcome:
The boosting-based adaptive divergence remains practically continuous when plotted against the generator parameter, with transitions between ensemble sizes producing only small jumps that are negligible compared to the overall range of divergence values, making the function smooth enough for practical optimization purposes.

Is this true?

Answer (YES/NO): NO